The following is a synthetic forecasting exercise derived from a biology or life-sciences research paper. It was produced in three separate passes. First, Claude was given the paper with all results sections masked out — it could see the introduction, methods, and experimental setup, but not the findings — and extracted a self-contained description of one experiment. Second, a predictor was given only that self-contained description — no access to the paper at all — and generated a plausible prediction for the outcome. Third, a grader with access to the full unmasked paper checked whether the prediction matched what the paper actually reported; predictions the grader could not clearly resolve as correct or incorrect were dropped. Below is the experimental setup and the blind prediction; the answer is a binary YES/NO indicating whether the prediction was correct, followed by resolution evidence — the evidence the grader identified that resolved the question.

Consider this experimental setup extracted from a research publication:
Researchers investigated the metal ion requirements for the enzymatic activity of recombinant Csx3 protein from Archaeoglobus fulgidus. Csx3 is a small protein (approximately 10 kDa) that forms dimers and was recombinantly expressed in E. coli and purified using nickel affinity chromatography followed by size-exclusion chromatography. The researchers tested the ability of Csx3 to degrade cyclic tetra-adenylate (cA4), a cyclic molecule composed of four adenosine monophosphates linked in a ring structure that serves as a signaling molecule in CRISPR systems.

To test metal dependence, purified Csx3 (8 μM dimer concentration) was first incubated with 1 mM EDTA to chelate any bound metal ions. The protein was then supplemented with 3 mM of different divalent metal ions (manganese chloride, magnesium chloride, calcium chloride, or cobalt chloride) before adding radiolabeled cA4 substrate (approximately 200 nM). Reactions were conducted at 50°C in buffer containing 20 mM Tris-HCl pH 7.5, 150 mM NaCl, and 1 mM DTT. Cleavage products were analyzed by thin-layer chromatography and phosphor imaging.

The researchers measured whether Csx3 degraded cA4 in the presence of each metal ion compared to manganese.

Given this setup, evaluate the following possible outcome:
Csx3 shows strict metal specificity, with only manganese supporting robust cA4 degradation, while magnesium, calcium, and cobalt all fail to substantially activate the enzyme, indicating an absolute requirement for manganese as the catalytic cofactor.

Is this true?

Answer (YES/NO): NO